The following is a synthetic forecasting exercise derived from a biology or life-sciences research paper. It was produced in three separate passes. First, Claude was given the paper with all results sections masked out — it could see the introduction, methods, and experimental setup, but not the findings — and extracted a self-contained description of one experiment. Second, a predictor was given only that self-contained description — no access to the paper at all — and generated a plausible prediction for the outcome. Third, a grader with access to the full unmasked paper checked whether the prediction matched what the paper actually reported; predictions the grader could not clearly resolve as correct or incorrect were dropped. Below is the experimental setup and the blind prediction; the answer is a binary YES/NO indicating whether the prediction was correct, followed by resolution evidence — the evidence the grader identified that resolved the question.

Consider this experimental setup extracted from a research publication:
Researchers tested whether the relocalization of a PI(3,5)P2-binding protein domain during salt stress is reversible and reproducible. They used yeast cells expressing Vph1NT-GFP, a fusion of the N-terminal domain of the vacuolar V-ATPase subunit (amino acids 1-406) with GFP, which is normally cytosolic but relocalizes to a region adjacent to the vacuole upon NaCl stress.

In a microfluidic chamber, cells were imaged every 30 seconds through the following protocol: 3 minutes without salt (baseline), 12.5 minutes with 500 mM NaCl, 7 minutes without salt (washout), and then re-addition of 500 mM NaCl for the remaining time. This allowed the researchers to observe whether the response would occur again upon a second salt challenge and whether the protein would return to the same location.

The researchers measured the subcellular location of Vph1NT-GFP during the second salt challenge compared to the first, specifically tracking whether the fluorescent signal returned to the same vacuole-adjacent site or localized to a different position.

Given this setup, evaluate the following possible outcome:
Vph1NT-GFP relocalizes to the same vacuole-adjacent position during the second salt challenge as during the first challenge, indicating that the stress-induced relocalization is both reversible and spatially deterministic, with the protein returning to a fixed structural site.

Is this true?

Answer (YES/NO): YES